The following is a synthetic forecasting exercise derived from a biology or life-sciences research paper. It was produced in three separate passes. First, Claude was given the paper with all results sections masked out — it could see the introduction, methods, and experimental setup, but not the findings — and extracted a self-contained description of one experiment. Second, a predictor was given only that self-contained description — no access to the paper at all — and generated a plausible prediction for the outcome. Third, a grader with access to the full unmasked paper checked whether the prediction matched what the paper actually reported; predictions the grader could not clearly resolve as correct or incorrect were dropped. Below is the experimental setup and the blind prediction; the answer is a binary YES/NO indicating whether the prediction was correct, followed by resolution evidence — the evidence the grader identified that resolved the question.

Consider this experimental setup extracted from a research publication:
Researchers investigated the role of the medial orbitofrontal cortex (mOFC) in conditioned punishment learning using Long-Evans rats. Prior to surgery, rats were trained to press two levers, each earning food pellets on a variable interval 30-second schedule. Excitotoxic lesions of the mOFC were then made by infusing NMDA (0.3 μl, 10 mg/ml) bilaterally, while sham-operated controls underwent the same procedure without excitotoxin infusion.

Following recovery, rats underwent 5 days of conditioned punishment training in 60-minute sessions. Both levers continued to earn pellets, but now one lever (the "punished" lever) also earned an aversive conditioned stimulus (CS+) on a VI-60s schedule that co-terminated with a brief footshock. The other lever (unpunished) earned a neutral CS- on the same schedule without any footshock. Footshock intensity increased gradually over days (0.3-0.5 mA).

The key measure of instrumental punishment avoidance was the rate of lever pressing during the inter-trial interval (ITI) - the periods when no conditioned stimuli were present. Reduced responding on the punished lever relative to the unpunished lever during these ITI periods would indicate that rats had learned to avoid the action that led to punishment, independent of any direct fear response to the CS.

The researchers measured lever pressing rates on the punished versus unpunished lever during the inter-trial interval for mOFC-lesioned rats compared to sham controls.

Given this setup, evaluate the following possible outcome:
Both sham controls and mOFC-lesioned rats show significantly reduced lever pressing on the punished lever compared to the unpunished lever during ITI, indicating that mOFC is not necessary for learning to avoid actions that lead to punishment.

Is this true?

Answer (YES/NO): NO